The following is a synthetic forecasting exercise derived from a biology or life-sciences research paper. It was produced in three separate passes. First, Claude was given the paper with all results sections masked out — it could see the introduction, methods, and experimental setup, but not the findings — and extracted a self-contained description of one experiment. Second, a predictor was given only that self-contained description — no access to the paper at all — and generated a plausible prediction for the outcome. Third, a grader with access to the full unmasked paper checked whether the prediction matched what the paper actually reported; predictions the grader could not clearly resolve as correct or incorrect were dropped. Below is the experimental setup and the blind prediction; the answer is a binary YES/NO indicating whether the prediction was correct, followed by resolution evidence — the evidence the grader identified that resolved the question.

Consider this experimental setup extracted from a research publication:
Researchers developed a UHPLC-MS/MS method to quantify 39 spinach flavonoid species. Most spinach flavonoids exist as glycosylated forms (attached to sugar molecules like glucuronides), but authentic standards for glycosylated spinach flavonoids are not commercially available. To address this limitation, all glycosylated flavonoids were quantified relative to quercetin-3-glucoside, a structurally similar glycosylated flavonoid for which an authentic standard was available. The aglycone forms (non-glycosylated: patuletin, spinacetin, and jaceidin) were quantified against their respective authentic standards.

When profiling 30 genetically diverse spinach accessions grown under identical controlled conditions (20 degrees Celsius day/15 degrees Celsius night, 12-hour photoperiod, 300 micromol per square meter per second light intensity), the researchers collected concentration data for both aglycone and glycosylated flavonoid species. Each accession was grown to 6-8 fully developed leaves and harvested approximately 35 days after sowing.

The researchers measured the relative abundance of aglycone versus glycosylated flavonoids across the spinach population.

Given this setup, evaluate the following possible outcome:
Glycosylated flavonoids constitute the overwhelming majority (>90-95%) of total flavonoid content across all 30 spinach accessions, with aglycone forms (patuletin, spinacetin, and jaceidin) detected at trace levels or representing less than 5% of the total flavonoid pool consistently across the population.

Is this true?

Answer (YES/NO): YES